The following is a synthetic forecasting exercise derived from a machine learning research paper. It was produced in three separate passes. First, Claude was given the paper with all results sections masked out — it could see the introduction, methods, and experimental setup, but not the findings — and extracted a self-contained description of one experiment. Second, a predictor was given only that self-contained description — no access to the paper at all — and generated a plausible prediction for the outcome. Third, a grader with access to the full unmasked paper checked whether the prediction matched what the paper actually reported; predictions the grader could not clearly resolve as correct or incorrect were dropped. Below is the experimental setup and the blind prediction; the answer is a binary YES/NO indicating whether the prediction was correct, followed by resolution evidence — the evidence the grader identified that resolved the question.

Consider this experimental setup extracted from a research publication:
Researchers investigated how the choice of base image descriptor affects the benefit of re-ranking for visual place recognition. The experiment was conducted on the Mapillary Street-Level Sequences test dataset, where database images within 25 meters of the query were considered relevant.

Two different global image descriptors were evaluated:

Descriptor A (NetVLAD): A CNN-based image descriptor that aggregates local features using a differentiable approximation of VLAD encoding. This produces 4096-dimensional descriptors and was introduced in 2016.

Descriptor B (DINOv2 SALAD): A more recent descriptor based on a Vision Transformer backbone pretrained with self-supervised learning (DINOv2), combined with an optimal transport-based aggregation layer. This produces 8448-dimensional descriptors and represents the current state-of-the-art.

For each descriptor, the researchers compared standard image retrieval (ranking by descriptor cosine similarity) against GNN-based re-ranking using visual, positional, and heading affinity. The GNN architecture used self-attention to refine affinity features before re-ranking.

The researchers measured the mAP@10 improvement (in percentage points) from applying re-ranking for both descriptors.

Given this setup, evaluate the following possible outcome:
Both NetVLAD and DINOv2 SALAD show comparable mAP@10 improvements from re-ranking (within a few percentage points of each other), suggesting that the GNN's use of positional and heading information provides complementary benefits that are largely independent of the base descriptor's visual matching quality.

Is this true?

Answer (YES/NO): NO